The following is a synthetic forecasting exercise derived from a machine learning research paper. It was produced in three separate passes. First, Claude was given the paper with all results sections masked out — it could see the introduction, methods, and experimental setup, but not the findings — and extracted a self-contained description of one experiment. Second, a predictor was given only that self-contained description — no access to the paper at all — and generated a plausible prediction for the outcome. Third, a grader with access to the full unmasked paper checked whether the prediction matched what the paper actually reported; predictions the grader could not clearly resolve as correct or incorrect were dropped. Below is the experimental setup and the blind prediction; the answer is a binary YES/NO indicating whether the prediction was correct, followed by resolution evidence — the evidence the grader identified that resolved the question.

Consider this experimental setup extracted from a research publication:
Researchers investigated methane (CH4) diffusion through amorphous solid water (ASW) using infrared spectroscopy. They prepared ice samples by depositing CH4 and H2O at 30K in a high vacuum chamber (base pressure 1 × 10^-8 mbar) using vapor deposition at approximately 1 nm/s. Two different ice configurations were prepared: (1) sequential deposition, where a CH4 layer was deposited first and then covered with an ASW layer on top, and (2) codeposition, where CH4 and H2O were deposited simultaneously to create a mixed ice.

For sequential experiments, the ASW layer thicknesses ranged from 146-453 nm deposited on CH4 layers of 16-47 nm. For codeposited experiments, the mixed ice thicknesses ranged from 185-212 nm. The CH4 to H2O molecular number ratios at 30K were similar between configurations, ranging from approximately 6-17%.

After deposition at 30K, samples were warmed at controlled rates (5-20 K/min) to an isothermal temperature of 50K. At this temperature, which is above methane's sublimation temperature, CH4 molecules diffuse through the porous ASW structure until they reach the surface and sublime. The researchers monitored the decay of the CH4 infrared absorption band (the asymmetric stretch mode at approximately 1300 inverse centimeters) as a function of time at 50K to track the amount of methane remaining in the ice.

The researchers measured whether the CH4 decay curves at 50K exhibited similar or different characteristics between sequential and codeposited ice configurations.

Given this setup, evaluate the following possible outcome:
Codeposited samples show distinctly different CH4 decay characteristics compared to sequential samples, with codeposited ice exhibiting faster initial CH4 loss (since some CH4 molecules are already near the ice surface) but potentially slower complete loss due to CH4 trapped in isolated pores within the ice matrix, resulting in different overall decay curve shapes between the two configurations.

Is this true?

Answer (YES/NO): NO